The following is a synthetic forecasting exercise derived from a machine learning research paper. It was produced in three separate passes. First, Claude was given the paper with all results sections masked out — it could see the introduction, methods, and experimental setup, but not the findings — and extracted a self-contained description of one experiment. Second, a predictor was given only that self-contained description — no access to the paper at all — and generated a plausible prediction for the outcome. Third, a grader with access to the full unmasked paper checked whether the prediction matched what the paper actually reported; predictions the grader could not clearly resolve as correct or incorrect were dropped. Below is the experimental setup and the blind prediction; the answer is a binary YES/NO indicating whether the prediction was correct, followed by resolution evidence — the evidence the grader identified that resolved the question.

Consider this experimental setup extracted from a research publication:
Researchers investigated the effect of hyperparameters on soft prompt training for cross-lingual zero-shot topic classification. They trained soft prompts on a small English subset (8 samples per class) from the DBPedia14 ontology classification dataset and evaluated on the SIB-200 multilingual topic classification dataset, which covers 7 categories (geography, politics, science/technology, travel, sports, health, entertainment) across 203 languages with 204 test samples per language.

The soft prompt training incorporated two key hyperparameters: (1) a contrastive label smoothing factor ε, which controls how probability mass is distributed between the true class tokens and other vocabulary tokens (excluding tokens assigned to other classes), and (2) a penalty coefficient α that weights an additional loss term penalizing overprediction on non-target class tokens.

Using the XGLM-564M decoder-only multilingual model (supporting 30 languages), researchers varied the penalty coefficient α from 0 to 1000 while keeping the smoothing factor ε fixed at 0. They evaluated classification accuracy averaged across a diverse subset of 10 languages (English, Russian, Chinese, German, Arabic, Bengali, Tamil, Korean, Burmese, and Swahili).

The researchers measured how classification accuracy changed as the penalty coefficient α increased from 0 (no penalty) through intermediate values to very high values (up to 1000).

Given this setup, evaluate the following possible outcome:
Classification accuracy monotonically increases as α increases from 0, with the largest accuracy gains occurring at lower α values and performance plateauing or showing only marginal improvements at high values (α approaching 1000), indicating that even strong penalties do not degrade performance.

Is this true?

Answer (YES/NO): NO